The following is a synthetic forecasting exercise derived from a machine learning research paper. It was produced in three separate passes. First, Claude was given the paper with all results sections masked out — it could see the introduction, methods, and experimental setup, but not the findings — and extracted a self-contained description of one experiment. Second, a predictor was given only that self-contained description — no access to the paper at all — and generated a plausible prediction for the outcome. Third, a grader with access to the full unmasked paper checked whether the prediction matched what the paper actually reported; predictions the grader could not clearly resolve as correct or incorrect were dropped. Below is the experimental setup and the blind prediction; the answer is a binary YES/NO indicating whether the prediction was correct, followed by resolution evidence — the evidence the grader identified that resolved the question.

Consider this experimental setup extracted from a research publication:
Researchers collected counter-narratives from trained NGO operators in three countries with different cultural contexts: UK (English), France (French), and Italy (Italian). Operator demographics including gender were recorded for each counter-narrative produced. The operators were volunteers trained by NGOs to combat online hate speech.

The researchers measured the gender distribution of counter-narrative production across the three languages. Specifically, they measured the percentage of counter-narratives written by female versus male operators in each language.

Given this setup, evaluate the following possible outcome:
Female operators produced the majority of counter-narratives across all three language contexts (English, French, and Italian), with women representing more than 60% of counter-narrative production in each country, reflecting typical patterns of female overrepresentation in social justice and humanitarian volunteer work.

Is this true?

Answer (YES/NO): NO